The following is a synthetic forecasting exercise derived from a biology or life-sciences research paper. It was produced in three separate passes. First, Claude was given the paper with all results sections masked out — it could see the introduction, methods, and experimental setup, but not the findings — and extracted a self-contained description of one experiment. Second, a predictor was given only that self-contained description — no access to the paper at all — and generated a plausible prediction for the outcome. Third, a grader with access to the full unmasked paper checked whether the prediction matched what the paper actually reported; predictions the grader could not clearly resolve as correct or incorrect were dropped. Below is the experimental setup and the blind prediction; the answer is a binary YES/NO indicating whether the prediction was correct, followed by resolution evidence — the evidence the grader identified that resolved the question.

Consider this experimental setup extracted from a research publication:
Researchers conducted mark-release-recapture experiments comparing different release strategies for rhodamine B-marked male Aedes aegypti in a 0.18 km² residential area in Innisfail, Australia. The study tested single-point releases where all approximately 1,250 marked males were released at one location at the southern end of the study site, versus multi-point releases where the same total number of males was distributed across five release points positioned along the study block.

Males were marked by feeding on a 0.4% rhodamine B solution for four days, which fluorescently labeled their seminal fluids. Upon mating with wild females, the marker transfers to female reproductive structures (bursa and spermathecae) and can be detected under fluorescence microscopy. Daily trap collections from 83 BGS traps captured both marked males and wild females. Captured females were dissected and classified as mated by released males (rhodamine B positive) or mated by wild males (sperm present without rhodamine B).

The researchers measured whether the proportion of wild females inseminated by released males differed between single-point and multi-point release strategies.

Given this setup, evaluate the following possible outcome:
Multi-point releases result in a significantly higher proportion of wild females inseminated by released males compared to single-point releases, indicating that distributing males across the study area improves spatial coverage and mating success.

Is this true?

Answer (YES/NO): NO